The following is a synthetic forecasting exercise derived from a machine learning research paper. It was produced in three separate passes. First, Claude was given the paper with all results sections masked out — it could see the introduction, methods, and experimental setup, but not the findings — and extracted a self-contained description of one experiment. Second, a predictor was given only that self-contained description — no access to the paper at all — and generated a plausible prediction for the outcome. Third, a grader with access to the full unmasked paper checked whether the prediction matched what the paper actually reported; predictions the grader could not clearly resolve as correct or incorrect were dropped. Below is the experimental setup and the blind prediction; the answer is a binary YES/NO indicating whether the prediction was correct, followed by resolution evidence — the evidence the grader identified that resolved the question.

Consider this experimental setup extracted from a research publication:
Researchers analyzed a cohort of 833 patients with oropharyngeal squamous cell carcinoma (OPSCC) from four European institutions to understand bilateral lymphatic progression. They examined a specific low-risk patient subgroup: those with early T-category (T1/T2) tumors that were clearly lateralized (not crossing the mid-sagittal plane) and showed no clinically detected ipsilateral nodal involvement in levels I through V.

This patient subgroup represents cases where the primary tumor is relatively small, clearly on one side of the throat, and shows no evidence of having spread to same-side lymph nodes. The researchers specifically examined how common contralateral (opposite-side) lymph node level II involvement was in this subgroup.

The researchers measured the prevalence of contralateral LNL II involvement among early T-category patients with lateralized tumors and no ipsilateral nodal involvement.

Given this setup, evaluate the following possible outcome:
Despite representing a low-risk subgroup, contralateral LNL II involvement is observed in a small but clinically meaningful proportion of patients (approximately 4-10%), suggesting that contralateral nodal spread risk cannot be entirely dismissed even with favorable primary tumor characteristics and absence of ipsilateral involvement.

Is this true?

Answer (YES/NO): NO